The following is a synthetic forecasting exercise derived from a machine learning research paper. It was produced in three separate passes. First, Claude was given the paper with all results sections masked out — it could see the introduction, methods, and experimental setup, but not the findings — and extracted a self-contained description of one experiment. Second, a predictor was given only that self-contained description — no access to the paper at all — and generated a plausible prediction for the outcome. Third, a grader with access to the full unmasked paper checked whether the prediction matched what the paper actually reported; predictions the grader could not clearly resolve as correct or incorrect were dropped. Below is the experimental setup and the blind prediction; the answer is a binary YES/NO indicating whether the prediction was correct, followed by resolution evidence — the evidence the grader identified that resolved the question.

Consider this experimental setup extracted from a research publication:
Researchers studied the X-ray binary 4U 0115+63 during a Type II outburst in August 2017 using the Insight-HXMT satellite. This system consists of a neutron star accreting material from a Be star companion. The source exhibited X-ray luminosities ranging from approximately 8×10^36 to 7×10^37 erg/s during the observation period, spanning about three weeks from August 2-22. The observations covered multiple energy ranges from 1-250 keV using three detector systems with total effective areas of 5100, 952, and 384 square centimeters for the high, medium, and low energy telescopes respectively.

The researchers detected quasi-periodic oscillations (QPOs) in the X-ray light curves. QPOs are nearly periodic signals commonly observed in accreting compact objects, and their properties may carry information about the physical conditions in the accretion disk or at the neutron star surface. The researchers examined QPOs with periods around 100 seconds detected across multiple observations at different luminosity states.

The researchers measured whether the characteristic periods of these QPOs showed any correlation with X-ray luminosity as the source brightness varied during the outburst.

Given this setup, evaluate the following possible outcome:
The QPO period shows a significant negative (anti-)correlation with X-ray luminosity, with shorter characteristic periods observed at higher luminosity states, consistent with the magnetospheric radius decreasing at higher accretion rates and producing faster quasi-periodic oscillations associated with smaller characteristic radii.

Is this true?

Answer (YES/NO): NO